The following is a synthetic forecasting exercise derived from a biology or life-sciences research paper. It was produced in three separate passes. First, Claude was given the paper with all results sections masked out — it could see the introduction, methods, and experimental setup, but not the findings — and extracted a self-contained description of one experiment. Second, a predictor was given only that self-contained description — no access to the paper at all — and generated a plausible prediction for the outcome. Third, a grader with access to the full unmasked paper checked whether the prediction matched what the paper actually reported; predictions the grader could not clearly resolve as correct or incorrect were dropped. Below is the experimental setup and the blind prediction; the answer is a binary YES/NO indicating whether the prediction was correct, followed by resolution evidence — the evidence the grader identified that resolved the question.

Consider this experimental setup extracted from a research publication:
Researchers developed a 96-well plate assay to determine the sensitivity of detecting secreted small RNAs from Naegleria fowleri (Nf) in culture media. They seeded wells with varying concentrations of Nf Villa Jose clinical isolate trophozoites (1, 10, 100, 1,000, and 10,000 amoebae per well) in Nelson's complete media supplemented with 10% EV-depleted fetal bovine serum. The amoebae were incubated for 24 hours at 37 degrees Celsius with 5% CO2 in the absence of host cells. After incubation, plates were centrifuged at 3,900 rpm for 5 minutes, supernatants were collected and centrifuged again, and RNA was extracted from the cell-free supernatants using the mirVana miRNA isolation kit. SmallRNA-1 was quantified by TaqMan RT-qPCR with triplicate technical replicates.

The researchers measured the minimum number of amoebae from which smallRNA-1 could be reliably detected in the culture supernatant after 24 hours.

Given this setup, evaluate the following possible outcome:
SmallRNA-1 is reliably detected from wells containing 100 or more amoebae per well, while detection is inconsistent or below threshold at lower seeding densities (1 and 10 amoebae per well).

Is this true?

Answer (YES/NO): YES